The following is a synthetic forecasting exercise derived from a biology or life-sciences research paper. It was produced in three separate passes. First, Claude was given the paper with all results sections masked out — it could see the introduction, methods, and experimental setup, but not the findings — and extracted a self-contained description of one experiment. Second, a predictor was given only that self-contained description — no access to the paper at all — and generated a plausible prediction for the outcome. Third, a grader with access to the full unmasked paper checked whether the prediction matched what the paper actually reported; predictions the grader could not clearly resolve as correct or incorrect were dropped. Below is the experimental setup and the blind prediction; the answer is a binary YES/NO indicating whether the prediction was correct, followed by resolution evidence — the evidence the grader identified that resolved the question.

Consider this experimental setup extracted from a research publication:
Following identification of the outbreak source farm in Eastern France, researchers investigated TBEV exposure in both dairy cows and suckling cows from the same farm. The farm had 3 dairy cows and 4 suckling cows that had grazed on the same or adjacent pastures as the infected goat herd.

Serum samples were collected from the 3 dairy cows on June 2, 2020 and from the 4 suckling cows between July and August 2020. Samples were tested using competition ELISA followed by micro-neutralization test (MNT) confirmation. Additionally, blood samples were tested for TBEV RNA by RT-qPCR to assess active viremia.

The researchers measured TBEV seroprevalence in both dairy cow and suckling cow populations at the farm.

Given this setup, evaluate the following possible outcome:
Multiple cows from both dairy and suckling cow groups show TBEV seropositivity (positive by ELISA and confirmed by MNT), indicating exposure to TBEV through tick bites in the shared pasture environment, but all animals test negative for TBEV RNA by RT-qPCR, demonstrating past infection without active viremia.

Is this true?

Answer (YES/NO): NO